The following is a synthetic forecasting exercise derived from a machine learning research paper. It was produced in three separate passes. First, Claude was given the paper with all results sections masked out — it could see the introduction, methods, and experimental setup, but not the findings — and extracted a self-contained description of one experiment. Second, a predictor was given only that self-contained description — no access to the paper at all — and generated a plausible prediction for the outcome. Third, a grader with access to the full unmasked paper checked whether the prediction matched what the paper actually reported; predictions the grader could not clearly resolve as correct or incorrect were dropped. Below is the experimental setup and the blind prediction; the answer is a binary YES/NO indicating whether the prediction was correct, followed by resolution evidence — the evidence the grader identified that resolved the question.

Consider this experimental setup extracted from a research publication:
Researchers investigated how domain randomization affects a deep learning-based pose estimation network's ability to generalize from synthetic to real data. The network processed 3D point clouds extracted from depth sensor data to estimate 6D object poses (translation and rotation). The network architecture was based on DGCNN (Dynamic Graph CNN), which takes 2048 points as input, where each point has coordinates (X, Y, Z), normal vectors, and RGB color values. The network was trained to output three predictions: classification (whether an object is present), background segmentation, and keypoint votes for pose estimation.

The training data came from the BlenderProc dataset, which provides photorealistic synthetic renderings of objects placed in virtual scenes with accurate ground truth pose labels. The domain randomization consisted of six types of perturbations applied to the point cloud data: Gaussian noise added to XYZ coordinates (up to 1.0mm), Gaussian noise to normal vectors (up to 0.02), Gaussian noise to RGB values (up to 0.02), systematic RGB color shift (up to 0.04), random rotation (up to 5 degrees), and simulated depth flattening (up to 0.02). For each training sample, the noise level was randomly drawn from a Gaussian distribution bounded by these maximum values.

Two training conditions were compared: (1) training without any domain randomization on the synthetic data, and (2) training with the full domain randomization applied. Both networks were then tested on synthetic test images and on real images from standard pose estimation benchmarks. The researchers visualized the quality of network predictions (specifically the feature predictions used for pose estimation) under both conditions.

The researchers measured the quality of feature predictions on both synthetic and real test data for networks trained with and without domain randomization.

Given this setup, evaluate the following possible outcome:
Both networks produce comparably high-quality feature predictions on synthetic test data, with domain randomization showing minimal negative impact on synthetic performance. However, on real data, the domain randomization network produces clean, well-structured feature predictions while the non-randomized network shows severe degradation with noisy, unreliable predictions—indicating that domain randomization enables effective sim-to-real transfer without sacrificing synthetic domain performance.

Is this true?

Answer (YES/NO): NO